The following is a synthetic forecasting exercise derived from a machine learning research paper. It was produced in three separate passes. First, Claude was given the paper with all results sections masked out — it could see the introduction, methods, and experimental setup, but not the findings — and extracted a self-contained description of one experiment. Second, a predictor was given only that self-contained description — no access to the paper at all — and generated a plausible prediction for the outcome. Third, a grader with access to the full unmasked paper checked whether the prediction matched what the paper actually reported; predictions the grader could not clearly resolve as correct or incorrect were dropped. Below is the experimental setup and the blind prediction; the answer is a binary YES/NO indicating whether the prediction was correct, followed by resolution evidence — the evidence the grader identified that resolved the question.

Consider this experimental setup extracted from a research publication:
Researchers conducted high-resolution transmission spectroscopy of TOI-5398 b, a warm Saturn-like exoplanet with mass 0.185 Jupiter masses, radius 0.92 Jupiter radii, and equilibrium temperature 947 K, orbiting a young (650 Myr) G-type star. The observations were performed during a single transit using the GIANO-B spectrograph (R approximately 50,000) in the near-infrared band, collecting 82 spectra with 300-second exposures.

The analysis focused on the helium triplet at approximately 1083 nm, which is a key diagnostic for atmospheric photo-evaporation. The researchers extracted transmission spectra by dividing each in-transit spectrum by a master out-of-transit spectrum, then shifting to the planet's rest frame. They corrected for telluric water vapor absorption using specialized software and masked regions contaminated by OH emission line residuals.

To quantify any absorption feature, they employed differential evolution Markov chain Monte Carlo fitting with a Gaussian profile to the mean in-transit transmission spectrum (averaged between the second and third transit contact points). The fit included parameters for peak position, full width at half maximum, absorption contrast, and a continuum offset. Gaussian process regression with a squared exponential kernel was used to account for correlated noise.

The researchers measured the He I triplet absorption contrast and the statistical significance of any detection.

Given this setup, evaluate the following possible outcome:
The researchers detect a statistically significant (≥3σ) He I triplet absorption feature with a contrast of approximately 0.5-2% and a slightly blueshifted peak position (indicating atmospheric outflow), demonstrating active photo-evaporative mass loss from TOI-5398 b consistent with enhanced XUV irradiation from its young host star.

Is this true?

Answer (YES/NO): NO